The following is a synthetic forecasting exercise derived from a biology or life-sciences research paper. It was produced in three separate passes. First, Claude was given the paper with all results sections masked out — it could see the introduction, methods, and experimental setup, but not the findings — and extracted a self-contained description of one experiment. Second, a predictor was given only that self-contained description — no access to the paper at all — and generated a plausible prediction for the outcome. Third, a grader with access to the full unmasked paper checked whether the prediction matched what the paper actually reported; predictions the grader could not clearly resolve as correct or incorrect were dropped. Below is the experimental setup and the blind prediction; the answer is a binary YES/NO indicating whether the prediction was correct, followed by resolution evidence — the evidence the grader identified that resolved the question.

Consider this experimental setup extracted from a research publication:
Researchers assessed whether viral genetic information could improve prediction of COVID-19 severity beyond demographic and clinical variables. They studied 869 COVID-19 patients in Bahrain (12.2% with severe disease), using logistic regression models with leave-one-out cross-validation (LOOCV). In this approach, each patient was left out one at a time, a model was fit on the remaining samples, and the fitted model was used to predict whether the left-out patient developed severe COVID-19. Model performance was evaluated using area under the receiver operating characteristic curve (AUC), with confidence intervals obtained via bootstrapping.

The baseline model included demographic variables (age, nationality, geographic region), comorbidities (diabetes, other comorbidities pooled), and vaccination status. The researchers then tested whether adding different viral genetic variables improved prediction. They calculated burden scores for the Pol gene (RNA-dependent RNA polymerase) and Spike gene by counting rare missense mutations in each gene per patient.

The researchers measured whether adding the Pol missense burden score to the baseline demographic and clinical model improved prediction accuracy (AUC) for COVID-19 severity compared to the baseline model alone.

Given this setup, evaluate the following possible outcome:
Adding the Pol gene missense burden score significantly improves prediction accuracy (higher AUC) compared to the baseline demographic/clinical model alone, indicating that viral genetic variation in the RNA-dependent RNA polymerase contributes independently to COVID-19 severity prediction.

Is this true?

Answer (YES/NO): YES